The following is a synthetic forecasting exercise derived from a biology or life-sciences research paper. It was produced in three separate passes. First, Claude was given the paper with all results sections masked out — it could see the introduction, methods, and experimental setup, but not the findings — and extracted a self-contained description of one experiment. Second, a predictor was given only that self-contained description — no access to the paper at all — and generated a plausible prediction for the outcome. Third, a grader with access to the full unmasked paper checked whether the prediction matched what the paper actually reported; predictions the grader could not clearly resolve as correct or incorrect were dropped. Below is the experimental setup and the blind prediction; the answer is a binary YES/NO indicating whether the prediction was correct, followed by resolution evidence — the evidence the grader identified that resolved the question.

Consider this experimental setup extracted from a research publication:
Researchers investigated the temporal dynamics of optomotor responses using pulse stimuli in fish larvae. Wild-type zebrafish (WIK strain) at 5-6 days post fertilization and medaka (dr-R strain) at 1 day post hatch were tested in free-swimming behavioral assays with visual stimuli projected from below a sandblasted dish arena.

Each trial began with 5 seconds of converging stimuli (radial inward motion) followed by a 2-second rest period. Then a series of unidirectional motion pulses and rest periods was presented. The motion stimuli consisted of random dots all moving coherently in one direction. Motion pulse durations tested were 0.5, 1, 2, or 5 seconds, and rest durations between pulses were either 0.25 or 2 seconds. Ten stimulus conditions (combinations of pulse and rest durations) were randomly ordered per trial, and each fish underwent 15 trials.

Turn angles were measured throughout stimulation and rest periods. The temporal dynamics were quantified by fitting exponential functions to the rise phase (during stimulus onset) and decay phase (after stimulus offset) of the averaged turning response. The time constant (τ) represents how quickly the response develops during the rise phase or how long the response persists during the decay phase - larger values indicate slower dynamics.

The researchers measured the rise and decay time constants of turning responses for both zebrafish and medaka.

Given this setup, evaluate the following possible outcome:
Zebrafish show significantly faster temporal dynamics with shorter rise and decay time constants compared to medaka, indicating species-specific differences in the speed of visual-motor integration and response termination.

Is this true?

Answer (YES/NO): NO